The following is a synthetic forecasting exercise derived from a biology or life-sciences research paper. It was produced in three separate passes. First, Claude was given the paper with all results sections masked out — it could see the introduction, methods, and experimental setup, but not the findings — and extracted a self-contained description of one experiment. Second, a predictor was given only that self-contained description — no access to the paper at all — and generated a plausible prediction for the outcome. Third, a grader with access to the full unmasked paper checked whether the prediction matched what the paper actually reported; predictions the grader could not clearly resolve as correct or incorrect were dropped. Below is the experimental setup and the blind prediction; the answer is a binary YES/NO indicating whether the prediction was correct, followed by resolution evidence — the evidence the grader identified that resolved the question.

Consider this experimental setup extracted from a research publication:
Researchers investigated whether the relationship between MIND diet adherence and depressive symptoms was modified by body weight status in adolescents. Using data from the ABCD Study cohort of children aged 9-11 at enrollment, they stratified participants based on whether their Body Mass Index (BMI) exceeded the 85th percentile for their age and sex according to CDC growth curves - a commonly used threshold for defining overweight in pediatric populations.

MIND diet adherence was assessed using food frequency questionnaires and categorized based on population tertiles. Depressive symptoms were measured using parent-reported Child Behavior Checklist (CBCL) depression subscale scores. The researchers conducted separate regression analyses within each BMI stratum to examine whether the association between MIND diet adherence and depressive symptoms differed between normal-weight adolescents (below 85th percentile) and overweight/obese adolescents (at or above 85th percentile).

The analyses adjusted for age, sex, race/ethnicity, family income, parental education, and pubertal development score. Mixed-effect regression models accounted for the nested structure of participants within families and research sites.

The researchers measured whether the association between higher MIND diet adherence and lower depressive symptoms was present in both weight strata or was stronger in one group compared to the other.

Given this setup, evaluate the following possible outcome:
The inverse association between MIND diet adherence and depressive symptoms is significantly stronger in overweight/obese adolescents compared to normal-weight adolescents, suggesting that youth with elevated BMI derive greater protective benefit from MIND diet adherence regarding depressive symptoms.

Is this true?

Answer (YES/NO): NO